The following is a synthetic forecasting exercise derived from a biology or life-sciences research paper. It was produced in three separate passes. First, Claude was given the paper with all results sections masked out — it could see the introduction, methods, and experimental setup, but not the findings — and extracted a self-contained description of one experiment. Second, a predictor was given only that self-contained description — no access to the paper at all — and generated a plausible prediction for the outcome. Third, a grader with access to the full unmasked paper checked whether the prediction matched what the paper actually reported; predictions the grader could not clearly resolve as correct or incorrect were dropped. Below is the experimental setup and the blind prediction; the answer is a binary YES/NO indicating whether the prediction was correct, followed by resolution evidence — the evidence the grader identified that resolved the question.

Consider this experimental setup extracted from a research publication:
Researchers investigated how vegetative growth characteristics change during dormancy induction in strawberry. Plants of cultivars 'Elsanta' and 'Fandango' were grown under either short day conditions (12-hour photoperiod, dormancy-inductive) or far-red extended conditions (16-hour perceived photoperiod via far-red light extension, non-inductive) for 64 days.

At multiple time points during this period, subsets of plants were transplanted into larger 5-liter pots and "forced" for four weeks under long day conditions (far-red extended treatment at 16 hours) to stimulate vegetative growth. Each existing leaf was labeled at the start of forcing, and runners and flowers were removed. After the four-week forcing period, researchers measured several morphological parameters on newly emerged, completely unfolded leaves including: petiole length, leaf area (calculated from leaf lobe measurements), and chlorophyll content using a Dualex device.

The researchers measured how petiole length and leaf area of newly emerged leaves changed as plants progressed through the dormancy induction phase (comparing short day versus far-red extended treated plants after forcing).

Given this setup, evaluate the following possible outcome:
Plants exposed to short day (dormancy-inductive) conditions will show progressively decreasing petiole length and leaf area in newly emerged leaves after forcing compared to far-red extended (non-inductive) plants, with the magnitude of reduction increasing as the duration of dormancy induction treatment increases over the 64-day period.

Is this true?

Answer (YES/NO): NO